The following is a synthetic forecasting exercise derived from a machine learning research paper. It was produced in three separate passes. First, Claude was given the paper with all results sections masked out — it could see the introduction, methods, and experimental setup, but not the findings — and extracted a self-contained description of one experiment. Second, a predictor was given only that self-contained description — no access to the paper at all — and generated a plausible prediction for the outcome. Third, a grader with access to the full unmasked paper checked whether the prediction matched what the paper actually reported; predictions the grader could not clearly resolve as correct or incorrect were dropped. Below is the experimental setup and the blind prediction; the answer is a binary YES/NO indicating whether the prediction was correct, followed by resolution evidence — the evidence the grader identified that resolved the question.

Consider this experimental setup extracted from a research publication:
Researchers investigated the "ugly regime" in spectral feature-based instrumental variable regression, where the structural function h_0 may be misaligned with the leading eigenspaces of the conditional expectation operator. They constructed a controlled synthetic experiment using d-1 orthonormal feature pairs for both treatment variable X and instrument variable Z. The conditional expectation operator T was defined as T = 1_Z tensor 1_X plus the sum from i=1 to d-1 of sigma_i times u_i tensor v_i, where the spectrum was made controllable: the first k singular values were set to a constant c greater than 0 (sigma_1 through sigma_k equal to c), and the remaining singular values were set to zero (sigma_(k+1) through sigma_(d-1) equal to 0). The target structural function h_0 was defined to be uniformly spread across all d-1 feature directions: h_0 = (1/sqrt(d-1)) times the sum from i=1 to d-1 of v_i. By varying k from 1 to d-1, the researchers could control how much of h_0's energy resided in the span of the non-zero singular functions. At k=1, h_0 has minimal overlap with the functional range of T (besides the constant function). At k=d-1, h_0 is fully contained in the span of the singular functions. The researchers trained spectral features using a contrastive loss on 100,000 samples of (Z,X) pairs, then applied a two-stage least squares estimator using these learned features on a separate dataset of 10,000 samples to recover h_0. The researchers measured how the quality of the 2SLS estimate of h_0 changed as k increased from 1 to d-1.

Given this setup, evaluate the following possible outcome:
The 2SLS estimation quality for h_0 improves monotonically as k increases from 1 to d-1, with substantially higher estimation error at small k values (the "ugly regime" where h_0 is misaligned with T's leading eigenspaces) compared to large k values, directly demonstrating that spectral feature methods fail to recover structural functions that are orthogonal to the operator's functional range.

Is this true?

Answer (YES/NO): YES